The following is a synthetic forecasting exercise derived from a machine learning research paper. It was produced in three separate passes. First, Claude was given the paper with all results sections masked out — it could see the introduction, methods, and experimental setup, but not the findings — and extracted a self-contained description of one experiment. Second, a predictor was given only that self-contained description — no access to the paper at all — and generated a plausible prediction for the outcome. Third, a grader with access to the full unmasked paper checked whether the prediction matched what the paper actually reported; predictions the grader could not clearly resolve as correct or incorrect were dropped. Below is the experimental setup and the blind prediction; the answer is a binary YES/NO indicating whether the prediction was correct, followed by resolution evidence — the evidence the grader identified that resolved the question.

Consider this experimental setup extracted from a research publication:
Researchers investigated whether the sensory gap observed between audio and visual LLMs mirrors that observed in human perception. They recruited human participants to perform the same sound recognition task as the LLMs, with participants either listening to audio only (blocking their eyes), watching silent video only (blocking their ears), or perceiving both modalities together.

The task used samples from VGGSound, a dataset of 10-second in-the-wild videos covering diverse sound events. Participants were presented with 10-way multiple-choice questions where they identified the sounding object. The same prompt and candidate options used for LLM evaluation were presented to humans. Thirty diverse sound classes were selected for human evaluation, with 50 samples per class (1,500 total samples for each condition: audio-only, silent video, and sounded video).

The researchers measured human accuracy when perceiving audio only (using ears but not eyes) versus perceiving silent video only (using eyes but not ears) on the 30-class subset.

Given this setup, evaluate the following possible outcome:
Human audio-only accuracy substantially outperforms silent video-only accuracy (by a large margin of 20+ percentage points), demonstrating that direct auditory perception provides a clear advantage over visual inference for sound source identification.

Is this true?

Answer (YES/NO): NO